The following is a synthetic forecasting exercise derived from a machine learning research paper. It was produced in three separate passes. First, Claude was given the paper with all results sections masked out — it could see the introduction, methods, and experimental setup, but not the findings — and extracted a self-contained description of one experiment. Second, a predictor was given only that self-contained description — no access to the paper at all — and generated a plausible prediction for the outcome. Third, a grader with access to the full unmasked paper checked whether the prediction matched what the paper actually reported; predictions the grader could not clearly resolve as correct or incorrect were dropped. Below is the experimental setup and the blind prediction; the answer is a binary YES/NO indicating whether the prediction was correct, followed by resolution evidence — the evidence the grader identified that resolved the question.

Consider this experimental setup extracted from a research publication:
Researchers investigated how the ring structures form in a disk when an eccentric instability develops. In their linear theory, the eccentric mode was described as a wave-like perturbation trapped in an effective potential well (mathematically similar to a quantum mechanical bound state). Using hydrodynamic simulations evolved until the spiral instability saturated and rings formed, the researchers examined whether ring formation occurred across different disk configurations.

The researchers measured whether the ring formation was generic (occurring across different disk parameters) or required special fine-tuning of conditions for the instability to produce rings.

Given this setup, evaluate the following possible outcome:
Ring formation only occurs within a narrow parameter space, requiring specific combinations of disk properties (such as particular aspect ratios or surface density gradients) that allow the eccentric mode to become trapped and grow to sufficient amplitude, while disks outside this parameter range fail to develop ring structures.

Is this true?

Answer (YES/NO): NO